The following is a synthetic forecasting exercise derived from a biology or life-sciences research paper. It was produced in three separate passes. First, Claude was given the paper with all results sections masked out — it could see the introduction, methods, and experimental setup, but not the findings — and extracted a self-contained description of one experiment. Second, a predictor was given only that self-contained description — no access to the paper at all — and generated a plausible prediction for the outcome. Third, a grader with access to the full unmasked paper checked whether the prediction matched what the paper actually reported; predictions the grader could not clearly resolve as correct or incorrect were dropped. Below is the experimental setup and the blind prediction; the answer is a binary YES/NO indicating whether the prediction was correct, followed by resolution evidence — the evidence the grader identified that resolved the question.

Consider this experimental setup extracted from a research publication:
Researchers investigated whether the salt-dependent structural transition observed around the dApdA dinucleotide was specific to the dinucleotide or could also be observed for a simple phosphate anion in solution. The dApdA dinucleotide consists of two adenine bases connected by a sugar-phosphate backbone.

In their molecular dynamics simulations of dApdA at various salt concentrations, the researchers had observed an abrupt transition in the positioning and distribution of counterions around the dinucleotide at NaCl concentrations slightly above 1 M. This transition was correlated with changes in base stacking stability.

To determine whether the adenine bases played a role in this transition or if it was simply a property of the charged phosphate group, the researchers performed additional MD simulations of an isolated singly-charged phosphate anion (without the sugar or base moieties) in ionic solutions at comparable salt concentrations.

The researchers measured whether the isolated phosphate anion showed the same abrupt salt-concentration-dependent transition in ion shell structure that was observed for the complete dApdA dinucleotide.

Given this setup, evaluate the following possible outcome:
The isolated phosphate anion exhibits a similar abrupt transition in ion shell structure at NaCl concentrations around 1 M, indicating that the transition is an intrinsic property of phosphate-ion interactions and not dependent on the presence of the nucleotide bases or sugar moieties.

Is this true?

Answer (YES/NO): NO